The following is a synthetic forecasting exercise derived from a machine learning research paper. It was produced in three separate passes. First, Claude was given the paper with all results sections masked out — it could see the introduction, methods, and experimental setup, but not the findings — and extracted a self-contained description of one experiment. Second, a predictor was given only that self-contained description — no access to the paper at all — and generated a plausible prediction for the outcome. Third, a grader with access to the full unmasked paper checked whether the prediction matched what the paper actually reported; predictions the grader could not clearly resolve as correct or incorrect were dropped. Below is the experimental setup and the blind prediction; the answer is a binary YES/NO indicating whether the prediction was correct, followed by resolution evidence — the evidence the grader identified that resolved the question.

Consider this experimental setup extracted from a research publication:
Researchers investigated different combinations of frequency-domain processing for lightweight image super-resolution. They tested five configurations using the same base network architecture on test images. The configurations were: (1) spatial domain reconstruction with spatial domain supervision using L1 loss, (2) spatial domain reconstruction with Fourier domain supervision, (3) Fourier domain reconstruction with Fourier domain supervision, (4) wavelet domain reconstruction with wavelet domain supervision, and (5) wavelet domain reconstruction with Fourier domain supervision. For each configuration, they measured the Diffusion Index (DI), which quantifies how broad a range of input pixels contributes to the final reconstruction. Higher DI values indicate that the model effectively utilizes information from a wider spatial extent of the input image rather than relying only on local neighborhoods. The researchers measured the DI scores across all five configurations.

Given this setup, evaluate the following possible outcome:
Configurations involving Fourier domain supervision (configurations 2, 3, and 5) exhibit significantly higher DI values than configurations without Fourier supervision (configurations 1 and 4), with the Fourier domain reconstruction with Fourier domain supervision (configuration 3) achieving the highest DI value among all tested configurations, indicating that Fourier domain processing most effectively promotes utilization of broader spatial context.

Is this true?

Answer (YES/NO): NO